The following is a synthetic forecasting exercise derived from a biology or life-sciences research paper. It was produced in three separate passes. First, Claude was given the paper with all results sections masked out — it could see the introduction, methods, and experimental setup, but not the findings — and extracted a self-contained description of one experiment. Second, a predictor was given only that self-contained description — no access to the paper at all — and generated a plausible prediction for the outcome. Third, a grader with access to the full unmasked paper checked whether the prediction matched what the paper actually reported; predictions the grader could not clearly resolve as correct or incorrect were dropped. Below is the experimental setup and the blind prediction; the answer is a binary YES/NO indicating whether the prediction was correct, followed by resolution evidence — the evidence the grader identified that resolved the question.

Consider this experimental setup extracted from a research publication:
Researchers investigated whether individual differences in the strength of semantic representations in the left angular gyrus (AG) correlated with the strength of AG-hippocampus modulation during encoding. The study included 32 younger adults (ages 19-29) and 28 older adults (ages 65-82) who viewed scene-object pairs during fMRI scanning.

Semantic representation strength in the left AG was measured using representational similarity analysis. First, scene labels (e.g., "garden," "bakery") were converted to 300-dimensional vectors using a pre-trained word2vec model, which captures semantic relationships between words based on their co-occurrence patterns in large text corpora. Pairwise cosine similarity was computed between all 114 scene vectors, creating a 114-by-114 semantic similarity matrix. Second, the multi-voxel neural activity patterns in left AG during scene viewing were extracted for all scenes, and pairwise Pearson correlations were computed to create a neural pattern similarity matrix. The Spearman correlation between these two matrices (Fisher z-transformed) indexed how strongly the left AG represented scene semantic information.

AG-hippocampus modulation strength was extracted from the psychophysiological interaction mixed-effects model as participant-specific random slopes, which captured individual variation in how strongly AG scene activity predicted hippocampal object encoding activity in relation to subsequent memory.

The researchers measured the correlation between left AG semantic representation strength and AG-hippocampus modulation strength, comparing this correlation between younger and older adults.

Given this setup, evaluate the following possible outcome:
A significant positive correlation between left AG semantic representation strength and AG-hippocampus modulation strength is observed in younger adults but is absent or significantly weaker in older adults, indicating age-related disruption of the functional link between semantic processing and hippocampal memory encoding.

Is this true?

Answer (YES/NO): NO